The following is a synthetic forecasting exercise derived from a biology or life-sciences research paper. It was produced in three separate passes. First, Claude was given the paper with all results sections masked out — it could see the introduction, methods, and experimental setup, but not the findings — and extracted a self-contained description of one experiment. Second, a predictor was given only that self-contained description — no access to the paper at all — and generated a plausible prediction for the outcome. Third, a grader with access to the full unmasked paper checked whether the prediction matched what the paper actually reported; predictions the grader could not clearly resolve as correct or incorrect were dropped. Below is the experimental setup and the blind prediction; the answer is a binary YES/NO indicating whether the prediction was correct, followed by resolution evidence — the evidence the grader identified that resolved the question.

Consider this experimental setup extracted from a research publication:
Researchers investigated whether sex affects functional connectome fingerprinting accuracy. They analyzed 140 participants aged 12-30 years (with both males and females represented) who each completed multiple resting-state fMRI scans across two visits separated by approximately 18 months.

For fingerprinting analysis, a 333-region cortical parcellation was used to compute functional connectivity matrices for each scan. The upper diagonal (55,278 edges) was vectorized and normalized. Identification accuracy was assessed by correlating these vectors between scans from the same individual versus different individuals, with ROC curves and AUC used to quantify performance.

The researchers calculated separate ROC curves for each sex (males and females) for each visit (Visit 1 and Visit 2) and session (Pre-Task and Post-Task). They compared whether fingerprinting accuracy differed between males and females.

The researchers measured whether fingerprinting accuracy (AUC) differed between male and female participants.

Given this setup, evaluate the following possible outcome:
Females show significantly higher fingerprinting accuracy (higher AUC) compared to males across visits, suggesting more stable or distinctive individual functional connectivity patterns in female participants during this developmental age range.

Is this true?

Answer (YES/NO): NO